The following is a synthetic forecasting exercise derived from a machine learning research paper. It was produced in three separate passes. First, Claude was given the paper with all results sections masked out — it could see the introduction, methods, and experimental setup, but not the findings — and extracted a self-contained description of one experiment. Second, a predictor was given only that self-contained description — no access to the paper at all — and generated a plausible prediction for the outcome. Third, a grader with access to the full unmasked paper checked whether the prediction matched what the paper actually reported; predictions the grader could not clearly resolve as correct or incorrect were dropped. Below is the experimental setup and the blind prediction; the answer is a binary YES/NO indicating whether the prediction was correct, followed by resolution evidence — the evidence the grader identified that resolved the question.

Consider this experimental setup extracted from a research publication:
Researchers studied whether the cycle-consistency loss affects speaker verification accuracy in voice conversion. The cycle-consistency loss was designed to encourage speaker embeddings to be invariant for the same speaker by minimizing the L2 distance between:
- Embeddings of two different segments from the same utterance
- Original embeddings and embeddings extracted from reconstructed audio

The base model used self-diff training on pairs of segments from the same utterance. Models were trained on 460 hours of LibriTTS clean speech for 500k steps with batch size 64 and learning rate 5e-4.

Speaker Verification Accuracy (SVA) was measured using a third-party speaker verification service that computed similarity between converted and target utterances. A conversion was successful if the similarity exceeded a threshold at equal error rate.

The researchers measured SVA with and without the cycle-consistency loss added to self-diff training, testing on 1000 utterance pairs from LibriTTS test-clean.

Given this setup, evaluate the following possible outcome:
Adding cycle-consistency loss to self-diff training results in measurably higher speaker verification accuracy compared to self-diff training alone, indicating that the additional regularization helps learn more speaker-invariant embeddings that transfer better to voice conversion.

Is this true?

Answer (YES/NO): NO